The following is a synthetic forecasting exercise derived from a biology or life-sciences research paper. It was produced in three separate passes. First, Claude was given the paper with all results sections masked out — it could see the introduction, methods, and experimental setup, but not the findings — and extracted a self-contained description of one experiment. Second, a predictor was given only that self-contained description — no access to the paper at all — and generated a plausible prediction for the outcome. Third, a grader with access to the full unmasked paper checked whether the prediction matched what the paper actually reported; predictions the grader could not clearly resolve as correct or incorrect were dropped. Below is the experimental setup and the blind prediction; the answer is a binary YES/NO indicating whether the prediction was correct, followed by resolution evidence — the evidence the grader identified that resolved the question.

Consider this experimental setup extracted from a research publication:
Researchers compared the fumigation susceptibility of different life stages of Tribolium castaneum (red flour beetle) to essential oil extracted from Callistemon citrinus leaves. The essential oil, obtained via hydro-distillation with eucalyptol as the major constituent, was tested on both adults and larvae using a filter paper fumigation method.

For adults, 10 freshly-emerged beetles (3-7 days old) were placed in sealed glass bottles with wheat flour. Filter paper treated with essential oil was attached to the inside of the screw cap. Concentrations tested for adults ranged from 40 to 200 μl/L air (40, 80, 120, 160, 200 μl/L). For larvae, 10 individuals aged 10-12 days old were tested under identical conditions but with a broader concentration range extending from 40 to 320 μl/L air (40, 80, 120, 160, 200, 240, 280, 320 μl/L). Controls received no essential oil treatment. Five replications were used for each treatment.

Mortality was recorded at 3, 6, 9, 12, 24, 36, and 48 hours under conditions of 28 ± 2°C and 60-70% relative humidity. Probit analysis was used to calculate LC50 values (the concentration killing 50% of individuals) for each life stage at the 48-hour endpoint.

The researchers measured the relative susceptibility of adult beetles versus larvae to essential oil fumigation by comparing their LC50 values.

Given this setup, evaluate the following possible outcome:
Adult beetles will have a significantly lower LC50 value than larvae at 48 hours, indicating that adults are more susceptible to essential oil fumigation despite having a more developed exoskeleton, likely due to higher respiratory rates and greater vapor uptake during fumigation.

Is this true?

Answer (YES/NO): YES